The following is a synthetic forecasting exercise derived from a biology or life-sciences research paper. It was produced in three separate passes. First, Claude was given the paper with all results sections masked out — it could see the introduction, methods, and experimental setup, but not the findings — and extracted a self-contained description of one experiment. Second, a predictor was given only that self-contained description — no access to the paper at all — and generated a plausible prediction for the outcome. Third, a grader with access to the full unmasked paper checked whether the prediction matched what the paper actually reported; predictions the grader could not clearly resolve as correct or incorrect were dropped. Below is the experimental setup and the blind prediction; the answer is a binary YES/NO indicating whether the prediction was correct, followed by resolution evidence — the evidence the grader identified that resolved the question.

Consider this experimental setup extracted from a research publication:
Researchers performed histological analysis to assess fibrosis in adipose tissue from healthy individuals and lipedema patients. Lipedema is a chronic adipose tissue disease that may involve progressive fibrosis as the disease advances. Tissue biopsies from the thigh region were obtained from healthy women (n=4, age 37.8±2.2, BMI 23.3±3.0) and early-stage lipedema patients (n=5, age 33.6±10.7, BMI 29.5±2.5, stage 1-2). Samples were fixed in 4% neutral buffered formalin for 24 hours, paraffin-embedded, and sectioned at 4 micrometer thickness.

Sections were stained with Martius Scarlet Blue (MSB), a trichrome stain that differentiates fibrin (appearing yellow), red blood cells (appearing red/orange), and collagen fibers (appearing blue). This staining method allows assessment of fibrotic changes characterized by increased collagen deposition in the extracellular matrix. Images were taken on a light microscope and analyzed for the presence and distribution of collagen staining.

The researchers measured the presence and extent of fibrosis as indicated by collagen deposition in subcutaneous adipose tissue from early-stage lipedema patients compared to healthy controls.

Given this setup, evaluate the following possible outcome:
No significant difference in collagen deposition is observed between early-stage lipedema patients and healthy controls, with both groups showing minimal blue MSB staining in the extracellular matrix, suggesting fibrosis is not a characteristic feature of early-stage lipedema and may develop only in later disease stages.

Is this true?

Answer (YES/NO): YES